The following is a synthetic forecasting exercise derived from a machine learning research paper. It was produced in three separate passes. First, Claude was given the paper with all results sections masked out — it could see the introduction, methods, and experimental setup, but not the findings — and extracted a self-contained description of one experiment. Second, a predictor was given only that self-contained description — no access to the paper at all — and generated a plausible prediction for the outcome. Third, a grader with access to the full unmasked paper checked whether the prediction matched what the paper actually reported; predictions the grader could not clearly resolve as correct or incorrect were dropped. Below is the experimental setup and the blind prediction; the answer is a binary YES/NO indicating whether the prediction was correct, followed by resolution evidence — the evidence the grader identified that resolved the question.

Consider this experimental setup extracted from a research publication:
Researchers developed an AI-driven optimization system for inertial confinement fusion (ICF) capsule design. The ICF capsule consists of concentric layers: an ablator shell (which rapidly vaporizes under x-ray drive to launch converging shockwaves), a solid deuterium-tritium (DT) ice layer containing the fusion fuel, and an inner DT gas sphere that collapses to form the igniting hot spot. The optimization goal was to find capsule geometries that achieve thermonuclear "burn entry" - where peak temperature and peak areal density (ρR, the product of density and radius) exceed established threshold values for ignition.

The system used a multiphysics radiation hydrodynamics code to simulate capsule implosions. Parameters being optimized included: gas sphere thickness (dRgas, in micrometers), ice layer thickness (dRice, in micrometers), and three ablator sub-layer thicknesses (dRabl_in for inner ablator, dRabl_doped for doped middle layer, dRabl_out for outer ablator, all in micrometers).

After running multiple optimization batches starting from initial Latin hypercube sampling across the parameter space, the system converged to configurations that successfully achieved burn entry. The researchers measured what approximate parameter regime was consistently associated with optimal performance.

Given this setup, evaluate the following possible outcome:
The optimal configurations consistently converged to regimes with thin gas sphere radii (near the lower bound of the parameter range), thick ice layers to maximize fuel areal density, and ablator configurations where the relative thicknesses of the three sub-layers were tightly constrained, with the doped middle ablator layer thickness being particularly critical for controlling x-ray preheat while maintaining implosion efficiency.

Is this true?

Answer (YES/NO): NO